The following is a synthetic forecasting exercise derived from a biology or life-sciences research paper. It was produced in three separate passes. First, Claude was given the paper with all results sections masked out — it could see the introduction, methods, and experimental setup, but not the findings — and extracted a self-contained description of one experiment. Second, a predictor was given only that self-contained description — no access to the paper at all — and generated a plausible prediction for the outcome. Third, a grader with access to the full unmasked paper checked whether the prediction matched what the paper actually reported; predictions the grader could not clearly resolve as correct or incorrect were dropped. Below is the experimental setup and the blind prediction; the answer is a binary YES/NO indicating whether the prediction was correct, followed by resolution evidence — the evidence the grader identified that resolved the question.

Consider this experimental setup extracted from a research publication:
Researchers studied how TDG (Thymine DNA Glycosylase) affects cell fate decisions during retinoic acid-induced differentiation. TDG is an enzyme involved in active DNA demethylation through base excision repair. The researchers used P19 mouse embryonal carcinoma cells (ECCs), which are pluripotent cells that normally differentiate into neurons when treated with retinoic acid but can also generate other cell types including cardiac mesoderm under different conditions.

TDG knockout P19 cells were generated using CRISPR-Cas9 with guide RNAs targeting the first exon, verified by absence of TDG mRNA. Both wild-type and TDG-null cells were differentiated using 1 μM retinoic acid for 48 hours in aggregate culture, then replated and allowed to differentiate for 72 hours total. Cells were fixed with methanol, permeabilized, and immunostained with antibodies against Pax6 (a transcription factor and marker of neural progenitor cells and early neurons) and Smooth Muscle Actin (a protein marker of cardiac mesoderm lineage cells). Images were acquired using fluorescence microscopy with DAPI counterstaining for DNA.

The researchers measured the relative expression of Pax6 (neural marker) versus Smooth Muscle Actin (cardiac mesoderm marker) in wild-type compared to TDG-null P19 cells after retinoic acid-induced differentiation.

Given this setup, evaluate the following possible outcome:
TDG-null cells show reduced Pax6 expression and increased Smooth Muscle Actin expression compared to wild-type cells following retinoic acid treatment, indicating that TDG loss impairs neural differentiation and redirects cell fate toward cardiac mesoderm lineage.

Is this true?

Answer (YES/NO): YES